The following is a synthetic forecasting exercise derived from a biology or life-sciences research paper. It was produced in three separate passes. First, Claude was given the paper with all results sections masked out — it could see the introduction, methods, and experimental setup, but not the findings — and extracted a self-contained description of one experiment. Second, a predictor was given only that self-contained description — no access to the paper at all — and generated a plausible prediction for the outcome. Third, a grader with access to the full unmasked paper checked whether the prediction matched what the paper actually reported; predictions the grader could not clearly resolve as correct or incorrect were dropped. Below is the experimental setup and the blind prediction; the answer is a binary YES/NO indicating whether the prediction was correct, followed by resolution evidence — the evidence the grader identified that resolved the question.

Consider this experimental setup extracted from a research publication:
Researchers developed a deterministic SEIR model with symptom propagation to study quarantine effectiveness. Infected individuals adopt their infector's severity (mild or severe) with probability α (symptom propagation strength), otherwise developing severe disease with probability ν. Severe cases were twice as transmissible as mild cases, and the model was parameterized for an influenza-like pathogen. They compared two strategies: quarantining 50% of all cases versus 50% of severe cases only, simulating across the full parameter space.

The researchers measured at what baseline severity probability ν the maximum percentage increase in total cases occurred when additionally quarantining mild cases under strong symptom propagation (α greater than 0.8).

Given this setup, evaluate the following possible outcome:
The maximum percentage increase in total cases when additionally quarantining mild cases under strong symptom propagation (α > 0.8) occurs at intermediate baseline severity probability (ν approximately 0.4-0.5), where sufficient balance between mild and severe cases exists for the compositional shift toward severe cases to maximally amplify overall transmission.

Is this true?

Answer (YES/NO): NO